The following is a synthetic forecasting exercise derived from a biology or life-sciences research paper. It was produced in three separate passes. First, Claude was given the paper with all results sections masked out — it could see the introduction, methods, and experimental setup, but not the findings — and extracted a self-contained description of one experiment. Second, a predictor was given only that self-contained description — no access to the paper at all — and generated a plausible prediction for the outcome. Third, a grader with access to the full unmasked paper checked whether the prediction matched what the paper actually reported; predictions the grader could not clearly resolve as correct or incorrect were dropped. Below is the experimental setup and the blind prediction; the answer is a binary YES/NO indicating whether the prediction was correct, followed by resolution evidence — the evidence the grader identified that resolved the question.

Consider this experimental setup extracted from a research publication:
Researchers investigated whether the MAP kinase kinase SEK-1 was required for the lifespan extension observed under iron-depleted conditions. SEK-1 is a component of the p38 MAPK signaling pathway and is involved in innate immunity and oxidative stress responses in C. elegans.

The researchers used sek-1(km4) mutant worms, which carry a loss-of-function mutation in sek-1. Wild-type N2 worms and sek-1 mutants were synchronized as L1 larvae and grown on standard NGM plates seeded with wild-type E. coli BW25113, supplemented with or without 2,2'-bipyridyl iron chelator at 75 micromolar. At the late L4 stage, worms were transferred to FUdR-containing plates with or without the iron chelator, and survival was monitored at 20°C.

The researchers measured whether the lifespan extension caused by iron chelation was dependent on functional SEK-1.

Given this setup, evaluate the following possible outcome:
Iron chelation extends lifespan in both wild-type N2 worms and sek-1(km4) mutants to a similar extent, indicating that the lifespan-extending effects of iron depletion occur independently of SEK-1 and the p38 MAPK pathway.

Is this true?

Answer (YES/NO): NO